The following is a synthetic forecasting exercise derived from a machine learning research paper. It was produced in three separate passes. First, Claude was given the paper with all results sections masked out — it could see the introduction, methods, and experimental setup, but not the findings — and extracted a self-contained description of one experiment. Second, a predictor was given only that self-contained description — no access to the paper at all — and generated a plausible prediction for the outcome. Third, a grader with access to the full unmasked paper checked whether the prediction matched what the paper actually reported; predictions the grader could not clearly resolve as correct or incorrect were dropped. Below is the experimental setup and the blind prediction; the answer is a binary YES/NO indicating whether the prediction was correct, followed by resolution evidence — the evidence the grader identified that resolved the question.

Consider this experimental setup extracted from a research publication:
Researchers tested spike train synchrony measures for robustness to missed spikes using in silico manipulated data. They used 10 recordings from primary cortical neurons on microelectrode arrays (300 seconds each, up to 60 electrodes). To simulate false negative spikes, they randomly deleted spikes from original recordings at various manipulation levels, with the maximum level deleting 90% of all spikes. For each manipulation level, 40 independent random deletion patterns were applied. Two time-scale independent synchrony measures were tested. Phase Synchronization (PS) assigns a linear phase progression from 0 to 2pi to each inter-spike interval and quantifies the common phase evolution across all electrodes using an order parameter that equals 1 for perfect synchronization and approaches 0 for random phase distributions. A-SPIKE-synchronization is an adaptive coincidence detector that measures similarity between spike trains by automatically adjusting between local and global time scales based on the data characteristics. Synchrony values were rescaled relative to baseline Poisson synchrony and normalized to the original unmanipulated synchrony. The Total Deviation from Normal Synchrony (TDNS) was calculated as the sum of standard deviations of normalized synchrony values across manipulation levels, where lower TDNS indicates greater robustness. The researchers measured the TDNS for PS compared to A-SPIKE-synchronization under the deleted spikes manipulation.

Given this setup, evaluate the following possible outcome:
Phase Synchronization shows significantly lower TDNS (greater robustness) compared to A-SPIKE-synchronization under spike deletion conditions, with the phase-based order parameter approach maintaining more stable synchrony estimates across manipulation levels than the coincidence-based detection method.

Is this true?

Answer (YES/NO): YES